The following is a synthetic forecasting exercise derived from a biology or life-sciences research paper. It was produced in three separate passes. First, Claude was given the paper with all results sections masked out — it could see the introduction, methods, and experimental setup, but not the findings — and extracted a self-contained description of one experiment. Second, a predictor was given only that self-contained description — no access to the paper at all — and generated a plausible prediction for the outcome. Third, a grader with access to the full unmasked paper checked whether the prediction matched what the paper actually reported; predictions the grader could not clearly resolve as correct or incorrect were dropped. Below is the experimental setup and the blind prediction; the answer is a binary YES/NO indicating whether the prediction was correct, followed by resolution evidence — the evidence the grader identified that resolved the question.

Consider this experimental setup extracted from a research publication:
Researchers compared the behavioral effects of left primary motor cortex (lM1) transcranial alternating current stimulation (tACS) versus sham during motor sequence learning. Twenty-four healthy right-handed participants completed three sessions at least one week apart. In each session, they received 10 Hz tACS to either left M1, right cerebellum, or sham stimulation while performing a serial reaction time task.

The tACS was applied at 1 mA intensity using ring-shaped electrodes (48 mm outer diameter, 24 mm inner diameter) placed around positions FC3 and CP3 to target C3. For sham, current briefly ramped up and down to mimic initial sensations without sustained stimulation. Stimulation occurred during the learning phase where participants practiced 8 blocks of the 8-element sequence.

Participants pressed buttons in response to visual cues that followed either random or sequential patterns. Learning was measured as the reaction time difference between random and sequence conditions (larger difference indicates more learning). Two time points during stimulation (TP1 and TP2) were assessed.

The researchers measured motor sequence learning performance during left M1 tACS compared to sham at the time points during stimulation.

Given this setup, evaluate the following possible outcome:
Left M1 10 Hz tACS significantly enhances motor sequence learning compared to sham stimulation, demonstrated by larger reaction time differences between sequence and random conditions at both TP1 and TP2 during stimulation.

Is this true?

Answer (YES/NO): NO